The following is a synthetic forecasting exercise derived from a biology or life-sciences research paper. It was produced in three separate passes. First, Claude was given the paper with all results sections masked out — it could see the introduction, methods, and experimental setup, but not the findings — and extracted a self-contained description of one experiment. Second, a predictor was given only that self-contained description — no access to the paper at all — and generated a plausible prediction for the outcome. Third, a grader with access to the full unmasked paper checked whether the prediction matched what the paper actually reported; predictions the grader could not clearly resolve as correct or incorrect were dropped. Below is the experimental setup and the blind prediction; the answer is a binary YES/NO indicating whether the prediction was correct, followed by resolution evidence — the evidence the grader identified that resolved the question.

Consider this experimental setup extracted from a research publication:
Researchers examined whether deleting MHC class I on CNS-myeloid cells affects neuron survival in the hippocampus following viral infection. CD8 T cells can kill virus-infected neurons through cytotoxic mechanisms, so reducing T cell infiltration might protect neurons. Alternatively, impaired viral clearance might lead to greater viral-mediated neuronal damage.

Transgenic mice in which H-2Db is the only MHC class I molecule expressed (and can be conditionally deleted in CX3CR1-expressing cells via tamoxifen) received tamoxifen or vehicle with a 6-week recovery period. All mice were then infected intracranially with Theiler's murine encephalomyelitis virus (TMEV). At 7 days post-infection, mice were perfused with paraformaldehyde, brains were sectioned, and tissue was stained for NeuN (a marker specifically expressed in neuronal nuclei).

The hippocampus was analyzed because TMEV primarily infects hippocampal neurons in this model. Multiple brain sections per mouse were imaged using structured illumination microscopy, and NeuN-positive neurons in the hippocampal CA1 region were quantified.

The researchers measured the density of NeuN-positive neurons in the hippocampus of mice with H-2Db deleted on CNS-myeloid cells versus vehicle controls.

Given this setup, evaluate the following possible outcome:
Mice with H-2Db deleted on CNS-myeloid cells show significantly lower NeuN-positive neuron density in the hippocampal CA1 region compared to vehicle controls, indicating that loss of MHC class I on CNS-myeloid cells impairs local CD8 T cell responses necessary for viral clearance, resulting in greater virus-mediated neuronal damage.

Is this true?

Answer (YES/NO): NO